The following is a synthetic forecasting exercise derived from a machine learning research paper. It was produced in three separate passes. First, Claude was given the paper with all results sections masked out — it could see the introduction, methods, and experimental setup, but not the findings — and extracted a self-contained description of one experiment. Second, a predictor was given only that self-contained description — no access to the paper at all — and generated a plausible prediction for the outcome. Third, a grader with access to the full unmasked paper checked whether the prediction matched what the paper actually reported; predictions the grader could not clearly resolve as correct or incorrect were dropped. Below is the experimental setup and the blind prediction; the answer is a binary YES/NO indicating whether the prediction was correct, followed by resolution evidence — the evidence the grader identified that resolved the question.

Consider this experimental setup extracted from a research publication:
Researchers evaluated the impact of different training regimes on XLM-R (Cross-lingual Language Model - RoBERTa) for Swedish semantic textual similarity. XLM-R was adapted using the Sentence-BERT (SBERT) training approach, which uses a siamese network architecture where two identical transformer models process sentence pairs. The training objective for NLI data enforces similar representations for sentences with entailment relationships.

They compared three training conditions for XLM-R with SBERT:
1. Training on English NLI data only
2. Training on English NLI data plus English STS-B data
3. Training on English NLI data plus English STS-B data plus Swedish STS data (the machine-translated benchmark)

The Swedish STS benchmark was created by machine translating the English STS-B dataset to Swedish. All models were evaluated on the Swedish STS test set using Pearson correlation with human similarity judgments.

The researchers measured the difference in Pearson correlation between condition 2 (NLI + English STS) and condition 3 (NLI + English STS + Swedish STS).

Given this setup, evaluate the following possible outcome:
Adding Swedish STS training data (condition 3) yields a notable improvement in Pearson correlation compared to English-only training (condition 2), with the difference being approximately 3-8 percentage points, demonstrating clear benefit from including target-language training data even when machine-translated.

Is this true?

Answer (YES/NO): NO